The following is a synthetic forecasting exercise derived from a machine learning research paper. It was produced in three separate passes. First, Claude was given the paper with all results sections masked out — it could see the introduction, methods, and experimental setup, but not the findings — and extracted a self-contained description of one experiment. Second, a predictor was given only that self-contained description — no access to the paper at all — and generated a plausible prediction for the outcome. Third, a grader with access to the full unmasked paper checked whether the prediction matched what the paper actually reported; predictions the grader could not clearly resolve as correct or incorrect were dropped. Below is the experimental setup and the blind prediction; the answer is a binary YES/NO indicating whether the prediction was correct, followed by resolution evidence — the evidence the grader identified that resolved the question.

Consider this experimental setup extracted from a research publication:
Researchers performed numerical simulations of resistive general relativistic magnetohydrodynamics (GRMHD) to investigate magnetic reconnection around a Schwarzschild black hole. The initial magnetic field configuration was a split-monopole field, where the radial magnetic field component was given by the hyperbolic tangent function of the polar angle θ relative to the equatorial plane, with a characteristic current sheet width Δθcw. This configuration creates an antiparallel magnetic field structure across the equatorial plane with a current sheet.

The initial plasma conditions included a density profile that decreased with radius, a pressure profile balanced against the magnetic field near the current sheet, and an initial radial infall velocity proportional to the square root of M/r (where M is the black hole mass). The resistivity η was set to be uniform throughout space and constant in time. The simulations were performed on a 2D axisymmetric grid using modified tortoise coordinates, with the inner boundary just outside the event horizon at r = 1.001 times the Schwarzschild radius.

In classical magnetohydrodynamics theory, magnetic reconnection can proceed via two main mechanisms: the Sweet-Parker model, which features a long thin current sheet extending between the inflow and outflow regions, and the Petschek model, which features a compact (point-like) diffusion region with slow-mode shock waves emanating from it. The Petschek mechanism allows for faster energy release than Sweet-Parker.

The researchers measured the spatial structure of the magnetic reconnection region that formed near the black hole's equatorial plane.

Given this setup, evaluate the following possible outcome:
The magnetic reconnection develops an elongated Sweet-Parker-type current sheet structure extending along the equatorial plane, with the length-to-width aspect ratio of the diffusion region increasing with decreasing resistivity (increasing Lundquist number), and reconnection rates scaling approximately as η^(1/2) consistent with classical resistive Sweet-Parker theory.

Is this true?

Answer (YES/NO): NO